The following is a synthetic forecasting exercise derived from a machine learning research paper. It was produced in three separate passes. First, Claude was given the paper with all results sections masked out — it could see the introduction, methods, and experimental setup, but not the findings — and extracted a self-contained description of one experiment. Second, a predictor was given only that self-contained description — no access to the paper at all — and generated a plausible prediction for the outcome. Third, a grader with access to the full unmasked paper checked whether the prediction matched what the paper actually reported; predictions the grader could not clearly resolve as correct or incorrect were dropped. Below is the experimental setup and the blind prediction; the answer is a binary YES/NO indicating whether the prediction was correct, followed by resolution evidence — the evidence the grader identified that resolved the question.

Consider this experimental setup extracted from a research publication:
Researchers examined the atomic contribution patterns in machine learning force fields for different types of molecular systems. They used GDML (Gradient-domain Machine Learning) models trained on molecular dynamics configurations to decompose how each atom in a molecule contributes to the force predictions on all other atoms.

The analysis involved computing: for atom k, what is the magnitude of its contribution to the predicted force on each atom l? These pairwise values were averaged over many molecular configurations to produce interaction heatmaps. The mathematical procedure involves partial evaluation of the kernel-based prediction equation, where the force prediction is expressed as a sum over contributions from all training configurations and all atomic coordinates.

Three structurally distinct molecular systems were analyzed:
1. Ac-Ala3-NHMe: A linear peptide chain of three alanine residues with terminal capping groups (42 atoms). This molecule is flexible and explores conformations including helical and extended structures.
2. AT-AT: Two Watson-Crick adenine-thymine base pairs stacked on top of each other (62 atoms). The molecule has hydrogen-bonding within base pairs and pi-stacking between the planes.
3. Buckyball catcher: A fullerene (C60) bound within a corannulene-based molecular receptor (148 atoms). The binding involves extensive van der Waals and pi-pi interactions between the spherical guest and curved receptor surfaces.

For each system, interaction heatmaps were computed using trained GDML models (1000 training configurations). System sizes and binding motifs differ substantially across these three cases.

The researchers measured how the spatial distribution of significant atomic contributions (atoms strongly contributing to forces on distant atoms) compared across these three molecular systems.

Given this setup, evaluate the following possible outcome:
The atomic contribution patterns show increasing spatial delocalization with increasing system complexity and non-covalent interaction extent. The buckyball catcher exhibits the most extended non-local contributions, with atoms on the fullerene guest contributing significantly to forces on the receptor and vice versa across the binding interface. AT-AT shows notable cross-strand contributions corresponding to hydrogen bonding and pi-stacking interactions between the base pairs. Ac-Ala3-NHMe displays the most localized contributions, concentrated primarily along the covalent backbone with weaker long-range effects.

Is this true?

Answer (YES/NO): NO